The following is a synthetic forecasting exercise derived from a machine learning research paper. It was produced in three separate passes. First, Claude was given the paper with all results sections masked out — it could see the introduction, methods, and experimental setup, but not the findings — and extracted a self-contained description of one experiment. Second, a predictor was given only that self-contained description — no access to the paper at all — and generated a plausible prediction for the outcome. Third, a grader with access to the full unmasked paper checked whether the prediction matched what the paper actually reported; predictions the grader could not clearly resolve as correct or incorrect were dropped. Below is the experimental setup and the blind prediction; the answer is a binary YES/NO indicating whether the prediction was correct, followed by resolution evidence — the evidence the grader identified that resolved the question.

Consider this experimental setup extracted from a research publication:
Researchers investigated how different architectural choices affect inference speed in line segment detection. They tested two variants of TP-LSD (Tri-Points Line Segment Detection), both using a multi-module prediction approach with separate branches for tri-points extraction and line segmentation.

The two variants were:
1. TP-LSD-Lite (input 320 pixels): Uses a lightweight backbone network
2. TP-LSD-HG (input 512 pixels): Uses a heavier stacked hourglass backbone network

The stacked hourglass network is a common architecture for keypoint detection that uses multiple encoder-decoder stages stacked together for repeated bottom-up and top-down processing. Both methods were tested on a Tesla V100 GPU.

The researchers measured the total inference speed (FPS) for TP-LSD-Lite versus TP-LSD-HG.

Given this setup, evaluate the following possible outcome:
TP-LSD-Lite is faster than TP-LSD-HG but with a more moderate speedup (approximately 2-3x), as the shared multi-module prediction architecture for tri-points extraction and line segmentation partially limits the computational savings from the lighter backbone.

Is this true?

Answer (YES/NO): NO